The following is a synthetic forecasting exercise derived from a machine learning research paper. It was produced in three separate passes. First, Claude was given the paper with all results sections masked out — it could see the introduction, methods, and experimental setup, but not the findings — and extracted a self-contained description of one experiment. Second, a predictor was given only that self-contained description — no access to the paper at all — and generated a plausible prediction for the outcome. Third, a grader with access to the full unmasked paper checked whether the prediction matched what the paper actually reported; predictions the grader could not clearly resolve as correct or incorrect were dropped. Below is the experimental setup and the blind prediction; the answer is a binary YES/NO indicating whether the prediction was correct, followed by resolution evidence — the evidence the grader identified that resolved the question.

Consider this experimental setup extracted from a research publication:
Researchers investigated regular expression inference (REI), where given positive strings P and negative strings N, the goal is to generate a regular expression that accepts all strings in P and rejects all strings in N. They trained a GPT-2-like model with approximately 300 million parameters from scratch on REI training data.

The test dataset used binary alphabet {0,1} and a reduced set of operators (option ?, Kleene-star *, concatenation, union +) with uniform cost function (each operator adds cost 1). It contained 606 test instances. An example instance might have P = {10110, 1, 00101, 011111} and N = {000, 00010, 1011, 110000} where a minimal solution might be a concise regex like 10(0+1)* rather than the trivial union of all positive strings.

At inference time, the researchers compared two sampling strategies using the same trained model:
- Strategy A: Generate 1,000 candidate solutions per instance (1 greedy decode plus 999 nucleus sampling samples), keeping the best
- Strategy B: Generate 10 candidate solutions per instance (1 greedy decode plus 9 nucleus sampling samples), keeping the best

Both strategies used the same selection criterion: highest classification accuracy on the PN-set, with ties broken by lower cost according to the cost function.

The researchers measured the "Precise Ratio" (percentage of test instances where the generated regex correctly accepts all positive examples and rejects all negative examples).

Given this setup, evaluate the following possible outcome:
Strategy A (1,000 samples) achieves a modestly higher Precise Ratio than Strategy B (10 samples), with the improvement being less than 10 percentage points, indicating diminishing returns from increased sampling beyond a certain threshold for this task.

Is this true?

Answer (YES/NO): YES